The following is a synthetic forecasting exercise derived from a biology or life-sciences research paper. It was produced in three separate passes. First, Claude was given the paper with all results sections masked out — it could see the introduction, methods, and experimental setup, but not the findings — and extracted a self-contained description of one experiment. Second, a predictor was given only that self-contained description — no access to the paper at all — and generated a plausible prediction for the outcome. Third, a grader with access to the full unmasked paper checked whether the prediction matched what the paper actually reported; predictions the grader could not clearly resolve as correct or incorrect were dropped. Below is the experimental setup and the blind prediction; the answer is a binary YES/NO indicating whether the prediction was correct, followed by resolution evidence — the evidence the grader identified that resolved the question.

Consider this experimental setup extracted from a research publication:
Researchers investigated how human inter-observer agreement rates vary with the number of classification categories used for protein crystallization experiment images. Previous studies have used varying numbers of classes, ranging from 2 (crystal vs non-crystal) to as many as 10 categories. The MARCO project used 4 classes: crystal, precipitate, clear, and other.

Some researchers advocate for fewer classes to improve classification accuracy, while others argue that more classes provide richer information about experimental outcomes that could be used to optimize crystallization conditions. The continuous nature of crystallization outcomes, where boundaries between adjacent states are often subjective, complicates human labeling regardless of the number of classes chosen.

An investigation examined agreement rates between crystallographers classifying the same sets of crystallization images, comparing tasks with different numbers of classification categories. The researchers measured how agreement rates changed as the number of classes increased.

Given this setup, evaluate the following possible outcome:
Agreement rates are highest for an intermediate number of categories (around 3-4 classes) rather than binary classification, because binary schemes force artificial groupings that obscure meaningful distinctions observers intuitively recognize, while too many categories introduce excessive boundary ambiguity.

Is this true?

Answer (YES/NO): NO